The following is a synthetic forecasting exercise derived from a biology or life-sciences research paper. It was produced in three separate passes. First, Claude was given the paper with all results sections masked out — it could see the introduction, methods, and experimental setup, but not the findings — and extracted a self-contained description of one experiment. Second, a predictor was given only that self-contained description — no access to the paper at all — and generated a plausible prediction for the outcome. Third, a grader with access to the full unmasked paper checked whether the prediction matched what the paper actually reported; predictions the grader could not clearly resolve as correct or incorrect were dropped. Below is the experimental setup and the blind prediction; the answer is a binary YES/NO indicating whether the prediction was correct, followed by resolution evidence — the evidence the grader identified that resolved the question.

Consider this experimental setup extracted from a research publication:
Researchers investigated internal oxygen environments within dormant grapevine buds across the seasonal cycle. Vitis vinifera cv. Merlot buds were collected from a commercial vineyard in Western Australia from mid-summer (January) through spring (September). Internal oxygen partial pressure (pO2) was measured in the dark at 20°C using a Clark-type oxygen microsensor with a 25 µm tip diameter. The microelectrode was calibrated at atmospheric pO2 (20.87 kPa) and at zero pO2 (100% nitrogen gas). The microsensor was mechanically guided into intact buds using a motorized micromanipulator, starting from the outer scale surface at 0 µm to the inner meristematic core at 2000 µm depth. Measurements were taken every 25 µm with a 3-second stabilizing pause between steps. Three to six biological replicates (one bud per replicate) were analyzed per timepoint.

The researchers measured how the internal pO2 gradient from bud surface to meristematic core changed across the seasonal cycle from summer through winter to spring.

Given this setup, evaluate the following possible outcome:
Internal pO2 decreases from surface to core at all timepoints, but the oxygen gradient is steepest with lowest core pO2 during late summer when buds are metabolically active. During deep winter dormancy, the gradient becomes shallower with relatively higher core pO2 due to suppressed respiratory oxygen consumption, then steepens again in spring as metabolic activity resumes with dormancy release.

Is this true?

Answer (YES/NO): NO